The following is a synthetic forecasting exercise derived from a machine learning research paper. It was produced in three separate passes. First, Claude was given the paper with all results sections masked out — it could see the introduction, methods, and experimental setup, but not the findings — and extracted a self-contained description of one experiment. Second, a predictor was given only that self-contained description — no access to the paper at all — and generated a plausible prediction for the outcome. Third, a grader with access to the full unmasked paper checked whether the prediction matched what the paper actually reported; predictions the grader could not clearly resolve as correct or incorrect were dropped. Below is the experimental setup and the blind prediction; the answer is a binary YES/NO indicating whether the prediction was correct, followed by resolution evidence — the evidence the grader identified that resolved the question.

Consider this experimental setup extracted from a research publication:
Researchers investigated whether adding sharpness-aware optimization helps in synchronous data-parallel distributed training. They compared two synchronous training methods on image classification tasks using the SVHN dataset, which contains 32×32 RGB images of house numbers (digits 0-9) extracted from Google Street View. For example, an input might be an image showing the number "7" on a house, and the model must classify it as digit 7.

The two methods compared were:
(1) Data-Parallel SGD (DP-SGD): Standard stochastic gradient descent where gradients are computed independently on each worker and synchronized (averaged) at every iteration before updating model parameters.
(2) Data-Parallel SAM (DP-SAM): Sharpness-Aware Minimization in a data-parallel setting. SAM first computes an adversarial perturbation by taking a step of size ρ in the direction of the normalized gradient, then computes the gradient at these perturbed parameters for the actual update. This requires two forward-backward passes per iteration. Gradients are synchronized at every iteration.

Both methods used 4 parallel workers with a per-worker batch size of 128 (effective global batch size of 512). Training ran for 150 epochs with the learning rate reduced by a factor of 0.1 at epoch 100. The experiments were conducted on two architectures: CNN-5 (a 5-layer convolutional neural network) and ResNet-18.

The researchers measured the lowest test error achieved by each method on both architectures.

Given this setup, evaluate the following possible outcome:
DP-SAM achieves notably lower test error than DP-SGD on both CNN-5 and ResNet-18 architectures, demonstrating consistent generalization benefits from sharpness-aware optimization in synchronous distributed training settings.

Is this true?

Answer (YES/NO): NO